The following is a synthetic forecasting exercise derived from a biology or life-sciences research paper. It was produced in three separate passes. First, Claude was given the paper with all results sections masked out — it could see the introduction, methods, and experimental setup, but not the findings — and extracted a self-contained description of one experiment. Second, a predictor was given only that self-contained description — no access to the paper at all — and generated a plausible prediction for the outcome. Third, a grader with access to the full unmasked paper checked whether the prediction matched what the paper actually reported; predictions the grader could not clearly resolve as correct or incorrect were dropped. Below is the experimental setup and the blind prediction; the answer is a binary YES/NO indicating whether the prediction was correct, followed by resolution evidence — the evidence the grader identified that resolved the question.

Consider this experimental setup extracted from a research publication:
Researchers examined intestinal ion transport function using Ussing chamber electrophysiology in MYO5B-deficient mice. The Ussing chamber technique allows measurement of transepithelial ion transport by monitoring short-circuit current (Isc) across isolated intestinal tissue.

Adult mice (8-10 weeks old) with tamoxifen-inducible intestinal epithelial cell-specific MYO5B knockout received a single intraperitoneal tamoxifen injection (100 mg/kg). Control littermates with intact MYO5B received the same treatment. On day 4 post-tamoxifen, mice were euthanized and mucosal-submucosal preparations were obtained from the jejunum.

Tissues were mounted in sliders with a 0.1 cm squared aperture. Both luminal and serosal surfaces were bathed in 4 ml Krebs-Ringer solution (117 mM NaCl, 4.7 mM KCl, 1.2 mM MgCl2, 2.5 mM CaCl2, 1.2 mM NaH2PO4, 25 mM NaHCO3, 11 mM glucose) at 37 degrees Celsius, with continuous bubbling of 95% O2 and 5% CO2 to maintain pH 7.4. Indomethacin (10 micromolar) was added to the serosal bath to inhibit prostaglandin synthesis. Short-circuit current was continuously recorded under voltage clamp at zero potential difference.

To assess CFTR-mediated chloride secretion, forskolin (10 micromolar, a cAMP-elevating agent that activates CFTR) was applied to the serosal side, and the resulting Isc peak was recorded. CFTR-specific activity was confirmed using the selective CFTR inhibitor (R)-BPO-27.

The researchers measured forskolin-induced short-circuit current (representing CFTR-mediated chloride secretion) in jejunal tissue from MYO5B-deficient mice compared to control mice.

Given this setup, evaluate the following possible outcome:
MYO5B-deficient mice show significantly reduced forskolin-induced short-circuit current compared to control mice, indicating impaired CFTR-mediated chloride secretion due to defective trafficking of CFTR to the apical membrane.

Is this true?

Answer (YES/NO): NO